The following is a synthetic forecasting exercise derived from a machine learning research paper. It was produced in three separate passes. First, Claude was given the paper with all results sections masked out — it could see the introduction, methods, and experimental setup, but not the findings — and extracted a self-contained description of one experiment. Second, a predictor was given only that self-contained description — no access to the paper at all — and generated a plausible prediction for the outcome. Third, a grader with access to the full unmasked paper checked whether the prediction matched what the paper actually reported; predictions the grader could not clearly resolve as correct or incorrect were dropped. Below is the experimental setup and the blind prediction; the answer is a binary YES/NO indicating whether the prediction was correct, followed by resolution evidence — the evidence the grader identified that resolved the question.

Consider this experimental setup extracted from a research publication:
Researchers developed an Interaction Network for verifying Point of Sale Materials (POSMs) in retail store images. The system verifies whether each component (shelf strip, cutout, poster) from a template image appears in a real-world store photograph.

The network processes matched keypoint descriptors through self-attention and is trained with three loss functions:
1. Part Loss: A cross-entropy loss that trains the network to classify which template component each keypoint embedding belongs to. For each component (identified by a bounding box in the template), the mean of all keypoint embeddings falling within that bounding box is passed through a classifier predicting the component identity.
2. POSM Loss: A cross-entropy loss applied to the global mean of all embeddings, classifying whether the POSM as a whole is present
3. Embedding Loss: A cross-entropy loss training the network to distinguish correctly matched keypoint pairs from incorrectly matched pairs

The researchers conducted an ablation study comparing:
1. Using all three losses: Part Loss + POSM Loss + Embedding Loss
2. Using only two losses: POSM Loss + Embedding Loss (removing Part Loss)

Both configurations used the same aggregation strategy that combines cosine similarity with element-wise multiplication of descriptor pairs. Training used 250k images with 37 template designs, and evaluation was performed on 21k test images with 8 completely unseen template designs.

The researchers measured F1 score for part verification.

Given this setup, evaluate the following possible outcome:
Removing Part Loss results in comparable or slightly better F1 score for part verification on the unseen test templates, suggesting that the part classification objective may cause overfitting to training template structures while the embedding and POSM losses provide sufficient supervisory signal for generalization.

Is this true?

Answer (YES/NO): YES